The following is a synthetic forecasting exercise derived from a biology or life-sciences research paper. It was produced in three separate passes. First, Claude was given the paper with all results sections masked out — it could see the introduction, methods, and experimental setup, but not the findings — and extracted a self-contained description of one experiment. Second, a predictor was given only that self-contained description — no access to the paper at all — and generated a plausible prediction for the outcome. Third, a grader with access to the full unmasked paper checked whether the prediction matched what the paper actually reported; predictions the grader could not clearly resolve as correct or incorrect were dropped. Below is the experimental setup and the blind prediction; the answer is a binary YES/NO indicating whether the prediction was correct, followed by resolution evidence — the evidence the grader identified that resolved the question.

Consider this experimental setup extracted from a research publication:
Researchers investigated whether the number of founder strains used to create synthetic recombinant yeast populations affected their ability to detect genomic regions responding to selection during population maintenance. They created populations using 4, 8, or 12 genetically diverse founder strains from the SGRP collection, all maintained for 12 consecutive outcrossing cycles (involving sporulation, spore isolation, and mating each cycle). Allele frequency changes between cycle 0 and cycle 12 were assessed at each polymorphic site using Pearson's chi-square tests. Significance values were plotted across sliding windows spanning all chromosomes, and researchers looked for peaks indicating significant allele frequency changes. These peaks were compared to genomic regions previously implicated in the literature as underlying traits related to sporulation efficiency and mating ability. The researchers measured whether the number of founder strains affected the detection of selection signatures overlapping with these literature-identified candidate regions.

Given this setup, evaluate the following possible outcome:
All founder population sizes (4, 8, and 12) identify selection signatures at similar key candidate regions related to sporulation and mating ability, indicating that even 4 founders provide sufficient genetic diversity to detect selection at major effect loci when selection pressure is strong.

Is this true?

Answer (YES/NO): NO